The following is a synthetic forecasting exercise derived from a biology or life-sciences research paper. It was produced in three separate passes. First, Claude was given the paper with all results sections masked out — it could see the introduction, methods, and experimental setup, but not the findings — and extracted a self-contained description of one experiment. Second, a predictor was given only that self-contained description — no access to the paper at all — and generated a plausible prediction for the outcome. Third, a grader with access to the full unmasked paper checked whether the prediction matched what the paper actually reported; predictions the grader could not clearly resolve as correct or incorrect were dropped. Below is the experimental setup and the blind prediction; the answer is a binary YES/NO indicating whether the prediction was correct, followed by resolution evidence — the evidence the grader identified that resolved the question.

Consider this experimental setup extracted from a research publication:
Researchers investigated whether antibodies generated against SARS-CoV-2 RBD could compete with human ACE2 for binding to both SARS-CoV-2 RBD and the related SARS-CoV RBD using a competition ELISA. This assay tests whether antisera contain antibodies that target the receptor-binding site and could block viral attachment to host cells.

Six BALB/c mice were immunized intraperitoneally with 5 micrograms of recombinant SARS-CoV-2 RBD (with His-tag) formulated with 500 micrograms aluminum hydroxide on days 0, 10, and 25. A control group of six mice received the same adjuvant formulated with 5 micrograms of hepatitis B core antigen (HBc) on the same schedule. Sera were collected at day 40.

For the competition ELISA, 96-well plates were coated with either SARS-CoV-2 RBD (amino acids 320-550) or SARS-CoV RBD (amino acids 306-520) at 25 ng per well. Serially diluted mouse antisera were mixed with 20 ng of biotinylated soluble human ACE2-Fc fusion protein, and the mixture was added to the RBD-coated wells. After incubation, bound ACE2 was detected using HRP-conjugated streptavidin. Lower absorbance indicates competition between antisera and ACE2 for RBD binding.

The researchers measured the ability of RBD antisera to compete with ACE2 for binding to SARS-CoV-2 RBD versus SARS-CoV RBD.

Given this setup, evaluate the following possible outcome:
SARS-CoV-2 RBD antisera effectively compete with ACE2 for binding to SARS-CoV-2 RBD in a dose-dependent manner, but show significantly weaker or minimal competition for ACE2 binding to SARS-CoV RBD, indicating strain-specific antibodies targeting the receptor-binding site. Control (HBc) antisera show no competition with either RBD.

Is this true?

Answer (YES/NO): YES